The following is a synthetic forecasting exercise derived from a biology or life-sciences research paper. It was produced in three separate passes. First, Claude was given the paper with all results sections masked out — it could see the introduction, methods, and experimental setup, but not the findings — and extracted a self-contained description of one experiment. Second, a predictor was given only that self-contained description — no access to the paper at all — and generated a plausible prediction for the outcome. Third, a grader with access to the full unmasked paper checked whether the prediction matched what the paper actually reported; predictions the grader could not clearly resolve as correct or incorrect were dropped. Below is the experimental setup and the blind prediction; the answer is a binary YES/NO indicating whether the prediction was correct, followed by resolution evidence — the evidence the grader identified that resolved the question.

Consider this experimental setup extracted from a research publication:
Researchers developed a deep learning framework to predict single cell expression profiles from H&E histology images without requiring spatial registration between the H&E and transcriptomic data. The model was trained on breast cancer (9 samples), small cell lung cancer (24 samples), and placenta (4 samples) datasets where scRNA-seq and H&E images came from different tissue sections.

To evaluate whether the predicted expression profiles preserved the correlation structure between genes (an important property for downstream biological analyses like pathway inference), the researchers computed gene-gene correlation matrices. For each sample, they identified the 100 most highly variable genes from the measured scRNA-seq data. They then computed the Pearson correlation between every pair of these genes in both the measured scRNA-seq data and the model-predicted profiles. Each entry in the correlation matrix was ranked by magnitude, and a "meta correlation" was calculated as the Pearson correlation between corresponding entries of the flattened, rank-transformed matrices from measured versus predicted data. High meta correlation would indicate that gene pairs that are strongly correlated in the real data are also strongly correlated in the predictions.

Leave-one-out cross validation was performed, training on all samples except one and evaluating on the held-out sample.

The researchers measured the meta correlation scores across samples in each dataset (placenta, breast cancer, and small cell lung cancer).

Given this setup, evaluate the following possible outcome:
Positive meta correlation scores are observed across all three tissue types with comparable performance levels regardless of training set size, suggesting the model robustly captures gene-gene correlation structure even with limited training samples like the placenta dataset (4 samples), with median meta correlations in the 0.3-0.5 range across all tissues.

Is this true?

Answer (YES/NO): NO